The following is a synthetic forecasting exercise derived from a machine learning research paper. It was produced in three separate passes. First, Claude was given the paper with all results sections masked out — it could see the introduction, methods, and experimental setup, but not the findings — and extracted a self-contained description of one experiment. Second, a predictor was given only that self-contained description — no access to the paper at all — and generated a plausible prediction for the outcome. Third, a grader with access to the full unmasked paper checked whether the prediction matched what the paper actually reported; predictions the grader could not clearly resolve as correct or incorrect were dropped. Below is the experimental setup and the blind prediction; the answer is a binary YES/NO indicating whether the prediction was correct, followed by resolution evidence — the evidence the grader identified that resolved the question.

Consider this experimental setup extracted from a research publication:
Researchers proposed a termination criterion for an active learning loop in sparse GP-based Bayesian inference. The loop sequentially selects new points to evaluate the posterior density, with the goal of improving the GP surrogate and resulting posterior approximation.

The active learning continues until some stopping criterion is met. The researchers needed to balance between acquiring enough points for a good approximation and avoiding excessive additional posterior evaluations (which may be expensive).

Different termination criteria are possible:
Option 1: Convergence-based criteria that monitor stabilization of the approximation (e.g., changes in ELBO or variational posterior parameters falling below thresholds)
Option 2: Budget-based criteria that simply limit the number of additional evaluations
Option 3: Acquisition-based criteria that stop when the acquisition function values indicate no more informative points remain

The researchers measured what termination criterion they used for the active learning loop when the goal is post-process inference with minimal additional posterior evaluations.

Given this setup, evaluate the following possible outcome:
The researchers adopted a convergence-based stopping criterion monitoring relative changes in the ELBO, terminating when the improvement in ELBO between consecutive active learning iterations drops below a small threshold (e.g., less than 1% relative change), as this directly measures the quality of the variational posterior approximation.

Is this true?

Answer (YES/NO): NO